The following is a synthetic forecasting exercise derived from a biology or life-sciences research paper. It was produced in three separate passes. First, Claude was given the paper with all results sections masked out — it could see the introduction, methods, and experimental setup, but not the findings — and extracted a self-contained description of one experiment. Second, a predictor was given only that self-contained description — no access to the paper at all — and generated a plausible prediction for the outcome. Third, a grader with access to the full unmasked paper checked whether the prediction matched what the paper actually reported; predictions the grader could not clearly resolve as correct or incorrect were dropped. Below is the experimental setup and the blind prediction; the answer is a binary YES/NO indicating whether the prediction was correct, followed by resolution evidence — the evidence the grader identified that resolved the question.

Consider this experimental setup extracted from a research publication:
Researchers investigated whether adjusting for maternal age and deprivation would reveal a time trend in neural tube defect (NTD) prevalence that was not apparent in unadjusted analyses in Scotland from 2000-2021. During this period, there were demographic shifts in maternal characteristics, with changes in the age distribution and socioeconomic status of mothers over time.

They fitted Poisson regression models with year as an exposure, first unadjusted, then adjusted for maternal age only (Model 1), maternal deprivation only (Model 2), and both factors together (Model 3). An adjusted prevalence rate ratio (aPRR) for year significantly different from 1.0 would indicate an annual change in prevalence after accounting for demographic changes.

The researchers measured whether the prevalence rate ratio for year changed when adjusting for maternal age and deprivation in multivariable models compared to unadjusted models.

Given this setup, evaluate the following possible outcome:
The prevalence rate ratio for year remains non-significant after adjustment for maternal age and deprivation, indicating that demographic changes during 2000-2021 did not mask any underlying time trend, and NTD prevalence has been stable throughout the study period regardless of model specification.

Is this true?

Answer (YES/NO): YES